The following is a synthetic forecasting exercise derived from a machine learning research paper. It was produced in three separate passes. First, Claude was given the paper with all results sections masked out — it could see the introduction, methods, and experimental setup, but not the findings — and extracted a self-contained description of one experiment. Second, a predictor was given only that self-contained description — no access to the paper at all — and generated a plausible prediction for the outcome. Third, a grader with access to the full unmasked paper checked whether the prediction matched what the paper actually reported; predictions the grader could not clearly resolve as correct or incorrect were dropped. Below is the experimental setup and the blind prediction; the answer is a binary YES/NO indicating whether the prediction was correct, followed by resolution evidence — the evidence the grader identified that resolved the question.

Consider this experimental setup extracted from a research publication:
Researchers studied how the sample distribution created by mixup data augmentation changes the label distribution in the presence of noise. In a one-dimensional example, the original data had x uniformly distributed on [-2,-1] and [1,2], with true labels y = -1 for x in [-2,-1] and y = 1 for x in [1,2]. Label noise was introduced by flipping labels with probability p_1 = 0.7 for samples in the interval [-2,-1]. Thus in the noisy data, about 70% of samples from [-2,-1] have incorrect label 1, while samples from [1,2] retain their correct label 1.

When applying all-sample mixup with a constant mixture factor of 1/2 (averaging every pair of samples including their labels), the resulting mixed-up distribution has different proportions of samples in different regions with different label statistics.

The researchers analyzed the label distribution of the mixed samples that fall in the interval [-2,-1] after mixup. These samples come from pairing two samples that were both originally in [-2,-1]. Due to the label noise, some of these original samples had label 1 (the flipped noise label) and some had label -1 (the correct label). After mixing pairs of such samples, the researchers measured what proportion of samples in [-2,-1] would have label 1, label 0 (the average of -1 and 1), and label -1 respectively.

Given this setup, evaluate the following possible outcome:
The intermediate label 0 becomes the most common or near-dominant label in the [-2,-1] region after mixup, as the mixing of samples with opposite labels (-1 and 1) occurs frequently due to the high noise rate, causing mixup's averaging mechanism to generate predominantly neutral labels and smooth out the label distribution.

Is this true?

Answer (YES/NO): NO